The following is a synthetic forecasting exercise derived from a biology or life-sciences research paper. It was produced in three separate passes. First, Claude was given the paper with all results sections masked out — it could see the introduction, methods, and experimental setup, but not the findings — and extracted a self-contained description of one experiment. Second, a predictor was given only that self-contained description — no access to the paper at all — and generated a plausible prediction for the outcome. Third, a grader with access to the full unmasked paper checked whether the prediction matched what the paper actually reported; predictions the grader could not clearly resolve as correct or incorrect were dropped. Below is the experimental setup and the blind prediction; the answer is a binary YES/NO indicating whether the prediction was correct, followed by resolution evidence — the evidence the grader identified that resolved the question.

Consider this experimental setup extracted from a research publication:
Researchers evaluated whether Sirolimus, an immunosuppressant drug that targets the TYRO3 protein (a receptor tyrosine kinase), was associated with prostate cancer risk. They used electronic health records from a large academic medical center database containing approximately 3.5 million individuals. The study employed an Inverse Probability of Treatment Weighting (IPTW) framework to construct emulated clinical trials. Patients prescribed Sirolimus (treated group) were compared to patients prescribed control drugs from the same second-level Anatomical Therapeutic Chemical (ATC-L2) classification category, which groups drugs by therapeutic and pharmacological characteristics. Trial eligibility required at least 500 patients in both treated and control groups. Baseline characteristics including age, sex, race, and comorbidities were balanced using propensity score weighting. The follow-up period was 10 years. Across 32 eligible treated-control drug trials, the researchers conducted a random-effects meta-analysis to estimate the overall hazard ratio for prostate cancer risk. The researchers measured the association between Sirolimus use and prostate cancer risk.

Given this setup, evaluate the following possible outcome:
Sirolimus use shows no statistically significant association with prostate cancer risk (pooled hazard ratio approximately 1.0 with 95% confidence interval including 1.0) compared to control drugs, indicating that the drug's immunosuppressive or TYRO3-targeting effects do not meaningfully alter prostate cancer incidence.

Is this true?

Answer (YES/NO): NO